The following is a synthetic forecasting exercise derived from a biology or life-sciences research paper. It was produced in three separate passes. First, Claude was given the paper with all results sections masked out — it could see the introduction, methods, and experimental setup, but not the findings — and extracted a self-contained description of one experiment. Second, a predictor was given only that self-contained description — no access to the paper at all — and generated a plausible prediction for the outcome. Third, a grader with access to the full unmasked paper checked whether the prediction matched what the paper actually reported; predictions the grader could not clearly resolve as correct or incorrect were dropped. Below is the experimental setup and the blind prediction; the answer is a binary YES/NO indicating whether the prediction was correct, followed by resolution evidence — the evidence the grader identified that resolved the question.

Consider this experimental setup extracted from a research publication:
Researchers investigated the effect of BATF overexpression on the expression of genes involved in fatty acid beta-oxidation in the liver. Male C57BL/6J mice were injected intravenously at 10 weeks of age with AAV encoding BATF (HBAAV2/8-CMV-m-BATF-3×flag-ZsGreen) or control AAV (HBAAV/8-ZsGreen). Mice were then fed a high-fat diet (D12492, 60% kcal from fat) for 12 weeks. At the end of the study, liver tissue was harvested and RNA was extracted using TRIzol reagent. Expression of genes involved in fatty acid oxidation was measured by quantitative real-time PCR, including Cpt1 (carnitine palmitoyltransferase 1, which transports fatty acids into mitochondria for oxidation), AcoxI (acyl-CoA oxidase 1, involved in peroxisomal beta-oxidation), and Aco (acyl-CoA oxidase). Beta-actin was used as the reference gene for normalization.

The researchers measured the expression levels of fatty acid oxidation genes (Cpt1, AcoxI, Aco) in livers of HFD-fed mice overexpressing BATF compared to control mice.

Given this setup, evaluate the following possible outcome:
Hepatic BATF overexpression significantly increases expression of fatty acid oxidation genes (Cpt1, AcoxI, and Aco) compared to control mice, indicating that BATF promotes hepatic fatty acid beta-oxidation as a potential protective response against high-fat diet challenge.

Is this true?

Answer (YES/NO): YES